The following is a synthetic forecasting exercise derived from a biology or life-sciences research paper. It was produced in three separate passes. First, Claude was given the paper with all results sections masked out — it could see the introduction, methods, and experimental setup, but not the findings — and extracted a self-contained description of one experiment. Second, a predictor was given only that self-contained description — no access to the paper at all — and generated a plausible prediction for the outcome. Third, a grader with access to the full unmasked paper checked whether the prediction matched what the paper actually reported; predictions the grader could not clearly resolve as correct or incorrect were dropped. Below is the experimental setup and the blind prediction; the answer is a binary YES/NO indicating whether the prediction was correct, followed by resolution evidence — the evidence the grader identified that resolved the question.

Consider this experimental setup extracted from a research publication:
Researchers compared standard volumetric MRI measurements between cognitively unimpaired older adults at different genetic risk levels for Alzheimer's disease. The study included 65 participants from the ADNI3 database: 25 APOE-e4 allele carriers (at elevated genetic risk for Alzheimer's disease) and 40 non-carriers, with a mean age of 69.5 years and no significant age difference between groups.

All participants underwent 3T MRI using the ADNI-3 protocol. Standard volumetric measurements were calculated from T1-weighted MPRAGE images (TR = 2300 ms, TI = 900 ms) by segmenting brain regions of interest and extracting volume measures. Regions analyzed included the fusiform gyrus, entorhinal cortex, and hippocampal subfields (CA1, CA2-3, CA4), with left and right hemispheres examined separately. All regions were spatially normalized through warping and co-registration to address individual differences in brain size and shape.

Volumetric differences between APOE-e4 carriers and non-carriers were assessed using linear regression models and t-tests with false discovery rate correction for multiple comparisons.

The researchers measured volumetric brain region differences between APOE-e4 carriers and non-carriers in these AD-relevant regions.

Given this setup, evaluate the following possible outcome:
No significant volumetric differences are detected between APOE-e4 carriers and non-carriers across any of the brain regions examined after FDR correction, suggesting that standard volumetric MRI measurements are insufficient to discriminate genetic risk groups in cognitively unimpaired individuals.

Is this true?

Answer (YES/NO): YES